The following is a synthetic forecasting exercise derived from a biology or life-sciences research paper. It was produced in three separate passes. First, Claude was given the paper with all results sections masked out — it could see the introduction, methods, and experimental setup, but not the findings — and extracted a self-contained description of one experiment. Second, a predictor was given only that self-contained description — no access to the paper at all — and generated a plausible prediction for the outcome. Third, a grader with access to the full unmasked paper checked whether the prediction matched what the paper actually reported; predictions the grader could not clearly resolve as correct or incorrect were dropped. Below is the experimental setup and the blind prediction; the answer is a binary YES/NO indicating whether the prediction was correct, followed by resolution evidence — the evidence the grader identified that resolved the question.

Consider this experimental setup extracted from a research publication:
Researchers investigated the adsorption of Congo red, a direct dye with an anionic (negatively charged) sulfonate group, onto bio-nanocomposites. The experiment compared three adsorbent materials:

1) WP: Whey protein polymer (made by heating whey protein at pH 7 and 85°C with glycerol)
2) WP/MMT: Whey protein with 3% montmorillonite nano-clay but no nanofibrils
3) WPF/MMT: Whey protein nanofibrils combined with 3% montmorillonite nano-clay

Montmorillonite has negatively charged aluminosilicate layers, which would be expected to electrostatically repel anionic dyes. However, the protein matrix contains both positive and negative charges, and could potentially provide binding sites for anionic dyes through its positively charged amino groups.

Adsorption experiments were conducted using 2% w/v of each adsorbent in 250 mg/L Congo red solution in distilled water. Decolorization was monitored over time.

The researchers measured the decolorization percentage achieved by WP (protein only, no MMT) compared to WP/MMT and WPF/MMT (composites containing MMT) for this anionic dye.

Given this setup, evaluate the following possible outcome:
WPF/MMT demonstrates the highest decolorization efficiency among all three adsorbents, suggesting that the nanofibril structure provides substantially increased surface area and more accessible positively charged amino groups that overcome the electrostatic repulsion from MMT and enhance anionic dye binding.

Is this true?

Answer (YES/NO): NO